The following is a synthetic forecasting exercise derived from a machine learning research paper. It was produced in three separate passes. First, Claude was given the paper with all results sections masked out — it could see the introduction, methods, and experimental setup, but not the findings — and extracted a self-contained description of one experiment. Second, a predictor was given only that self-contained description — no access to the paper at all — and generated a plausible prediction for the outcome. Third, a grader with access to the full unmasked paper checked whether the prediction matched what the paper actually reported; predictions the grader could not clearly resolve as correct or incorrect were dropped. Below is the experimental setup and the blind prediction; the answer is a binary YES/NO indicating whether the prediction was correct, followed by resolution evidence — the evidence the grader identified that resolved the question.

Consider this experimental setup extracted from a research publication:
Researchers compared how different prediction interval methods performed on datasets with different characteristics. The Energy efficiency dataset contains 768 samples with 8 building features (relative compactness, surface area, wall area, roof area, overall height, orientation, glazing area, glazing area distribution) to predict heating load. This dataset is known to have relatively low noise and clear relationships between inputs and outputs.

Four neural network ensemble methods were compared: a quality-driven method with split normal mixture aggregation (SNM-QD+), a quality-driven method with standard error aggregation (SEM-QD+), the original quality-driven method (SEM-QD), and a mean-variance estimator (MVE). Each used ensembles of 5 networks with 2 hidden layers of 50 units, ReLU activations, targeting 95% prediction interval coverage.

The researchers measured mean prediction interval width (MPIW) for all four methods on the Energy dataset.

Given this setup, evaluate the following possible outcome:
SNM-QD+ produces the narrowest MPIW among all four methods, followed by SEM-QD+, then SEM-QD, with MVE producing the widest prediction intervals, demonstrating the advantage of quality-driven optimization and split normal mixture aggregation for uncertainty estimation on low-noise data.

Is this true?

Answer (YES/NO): NO